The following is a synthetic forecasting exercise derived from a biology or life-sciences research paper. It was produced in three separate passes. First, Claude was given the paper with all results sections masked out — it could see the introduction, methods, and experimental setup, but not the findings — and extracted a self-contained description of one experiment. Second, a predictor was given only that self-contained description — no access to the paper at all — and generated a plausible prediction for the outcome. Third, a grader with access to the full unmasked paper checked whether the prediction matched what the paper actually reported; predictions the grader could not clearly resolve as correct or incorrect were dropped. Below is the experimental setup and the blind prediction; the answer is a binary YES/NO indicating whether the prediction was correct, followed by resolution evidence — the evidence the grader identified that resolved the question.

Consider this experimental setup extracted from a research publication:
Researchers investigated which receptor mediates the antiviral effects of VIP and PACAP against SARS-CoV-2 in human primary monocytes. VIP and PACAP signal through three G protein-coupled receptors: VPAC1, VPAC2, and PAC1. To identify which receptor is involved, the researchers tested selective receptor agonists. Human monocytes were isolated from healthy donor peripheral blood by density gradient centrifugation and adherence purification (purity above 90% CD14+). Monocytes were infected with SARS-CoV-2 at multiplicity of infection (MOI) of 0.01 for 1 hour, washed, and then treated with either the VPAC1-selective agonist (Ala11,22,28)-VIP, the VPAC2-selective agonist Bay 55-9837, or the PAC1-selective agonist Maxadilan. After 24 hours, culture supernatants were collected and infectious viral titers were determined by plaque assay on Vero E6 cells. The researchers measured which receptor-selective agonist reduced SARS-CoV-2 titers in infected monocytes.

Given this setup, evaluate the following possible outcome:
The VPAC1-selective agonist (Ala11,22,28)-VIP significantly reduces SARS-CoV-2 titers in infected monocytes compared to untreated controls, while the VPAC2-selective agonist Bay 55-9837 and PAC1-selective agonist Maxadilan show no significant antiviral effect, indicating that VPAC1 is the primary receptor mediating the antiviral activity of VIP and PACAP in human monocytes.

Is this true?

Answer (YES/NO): NO